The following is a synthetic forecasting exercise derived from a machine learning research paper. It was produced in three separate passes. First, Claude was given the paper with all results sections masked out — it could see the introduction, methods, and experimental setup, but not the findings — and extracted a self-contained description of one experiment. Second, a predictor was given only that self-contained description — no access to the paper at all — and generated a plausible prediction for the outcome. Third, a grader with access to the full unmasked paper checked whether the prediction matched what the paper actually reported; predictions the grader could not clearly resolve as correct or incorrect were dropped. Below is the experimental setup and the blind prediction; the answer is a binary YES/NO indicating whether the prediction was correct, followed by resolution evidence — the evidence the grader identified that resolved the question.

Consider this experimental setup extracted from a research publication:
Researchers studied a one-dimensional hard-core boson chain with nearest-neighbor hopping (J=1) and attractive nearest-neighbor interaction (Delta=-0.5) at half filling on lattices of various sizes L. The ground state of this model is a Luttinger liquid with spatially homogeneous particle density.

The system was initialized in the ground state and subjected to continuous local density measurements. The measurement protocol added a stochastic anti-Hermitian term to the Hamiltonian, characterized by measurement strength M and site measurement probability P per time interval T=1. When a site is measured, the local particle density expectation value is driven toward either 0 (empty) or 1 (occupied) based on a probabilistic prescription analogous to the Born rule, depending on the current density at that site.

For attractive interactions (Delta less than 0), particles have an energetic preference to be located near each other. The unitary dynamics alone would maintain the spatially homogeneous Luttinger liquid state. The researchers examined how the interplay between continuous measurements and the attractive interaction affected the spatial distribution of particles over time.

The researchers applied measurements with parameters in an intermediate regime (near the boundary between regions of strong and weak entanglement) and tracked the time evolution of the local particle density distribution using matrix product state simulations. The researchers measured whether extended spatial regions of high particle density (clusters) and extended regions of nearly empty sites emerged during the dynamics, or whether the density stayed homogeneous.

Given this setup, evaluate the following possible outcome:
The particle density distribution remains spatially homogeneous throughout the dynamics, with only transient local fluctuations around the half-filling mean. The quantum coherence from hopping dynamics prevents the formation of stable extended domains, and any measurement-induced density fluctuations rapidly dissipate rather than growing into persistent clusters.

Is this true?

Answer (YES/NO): NO